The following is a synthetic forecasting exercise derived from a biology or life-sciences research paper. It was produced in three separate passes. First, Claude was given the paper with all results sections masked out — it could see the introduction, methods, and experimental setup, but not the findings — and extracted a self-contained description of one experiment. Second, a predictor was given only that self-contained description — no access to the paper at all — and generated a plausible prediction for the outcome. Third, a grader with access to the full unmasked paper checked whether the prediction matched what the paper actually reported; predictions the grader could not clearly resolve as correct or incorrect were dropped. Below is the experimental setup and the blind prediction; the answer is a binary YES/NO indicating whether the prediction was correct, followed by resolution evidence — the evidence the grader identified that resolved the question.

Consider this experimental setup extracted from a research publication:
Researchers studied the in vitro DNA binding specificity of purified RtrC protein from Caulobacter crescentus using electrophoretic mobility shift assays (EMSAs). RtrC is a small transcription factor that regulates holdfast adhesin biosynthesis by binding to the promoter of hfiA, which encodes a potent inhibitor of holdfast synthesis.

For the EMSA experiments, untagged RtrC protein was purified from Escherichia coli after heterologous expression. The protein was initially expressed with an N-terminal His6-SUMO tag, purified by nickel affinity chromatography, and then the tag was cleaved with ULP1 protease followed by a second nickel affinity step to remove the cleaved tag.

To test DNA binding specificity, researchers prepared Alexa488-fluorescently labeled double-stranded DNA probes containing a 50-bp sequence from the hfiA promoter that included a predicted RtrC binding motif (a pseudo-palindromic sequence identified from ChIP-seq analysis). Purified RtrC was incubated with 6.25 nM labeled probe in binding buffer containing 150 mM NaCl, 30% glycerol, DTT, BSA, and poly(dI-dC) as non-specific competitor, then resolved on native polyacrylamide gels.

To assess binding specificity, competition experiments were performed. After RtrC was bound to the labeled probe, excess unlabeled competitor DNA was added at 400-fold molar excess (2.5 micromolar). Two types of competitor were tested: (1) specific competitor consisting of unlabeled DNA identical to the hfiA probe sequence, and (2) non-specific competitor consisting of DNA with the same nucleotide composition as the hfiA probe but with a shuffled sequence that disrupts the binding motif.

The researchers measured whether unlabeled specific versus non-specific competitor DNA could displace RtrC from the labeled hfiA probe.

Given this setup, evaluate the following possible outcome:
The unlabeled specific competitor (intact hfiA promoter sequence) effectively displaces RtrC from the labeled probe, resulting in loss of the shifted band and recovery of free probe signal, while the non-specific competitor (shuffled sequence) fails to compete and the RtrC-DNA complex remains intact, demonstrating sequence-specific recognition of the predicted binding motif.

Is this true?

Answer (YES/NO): YES